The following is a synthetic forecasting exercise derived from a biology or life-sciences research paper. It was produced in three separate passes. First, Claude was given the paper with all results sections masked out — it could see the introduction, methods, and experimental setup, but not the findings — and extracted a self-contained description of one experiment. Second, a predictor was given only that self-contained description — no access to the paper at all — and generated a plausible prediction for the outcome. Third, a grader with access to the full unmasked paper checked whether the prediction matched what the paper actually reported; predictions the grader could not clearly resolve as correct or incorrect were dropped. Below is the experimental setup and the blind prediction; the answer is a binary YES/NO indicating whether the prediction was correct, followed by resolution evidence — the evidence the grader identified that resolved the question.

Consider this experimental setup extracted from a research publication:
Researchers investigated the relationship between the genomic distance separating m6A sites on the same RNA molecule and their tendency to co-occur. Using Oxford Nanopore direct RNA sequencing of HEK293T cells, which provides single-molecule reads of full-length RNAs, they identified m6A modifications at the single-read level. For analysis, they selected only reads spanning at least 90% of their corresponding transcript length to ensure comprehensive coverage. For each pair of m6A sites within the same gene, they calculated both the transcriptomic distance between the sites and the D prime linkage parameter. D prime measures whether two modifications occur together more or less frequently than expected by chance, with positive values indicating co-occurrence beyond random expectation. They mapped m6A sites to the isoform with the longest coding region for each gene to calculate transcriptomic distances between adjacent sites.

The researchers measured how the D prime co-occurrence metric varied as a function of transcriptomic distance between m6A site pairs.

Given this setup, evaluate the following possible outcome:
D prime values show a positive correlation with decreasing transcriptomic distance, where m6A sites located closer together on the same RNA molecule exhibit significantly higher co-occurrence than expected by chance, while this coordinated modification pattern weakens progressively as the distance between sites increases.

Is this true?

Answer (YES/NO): NO